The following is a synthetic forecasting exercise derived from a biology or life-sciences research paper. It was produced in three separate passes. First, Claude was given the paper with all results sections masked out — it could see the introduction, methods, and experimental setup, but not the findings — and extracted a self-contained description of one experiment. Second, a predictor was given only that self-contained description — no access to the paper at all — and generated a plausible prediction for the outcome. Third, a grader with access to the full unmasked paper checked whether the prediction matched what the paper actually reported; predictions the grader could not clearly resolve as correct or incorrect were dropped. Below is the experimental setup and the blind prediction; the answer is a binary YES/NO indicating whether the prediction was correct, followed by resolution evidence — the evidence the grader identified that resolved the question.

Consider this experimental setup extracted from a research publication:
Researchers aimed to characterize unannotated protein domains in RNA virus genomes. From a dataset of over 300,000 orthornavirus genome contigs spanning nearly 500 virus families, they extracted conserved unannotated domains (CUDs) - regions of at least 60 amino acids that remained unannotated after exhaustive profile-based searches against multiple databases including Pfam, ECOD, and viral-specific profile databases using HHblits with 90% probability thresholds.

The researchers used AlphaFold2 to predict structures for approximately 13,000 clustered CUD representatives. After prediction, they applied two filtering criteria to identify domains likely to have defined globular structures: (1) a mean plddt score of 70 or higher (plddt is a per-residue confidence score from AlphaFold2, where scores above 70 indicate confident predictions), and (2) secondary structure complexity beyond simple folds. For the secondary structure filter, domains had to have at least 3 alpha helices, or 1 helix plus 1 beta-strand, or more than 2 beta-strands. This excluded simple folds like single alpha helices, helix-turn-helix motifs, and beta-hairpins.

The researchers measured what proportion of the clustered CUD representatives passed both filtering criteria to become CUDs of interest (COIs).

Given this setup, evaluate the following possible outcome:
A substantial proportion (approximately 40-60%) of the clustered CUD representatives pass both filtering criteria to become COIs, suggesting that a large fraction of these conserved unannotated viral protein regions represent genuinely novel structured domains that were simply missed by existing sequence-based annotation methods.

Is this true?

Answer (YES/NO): NO